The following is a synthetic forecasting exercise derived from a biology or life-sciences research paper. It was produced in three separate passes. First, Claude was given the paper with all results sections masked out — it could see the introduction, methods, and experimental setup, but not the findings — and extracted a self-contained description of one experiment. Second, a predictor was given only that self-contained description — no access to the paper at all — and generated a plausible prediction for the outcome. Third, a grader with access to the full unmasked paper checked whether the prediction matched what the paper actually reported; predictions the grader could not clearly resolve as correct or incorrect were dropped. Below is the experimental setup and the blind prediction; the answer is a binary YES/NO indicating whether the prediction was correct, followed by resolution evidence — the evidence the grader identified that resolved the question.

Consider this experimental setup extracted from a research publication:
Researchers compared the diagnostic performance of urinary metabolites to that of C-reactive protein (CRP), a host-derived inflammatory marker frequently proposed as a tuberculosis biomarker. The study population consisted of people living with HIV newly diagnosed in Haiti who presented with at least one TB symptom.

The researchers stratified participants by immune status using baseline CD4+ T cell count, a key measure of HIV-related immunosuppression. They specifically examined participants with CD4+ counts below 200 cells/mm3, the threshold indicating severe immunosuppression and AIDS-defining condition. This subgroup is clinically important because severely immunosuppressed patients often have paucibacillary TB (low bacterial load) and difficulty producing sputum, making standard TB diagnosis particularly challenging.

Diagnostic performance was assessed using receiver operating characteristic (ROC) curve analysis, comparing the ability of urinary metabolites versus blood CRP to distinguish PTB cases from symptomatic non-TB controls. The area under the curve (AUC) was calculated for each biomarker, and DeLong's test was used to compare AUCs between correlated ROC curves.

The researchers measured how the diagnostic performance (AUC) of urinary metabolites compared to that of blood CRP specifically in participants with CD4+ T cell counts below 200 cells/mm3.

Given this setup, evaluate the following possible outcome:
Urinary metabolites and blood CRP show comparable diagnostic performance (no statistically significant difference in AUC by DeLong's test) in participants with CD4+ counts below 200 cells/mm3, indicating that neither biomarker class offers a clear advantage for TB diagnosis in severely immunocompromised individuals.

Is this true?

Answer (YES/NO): YES